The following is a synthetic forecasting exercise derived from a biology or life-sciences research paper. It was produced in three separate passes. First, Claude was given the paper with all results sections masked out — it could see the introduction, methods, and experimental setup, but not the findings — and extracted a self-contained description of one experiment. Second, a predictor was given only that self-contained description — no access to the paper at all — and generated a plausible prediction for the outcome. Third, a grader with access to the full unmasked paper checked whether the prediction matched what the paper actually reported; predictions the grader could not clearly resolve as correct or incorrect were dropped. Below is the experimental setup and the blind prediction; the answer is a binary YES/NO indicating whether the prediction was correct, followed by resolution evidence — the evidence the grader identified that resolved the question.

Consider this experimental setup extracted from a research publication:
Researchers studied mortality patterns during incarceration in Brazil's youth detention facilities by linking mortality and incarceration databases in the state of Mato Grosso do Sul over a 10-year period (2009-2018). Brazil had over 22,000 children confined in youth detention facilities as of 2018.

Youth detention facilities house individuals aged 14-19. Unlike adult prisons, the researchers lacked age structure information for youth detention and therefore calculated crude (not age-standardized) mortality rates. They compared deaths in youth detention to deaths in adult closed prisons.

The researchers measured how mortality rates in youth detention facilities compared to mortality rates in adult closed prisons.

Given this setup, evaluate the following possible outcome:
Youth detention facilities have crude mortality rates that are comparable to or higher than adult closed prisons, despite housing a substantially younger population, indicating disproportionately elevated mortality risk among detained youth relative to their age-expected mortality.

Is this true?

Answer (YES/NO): YES